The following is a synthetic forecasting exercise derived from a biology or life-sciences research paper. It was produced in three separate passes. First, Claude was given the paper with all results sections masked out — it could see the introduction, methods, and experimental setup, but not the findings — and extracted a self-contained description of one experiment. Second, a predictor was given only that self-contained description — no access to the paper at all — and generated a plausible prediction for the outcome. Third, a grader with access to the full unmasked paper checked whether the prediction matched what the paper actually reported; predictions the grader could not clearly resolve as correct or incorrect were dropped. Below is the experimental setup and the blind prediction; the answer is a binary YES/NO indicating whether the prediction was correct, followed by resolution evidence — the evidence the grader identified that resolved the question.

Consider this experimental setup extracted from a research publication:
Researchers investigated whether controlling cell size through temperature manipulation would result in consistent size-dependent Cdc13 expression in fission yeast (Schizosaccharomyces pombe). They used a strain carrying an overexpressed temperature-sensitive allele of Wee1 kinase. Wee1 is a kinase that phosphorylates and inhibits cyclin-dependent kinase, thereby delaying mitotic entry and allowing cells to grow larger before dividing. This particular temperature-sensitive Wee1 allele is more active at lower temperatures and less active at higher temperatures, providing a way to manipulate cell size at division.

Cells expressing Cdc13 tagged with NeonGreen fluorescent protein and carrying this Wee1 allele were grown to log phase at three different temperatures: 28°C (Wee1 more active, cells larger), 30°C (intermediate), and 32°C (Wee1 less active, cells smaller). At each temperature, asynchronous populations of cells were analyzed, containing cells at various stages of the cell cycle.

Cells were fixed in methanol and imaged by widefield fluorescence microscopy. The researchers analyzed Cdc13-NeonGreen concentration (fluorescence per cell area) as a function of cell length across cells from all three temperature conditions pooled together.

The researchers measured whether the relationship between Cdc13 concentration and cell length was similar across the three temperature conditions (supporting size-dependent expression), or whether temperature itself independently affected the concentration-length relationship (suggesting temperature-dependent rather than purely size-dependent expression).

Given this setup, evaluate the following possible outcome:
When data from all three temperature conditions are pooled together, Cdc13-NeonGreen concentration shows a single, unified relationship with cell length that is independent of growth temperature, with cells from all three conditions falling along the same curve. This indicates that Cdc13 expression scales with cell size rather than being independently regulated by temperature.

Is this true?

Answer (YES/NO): YES